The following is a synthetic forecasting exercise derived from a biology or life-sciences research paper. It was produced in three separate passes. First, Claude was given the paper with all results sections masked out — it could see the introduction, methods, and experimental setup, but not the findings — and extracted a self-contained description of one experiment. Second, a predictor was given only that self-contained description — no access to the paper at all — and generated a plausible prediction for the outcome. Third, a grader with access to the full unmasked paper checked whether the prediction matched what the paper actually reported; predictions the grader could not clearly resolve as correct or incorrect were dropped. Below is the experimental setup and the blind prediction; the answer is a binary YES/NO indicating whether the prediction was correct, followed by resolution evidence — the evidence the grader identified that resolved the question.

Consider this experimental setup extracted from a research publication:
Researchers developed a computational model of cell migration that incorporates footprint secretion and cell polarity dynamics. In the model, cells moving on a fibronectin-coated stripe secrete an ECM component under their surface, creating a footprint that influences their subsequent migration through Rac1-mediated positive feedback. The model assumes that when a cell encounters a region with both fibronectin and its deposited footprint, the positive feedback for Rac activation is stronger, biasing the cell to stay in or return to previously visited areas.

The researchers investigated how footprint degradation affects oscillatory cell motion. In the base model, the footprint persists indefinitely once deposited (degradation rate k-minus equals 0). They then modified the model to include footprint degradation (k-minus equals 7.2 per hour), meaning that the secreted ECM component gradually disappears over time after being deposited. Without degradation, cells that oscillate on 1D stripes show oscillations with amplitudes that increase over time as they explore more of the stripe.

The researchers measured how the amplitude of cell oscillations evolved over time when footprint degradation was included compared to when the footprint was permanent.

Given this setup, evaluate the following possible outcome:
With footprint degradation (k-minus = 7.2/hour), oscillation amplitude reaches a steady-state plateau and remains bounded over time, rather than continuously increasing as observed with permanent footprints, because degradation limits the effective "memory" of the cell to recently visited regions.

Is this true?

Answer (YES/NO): YES